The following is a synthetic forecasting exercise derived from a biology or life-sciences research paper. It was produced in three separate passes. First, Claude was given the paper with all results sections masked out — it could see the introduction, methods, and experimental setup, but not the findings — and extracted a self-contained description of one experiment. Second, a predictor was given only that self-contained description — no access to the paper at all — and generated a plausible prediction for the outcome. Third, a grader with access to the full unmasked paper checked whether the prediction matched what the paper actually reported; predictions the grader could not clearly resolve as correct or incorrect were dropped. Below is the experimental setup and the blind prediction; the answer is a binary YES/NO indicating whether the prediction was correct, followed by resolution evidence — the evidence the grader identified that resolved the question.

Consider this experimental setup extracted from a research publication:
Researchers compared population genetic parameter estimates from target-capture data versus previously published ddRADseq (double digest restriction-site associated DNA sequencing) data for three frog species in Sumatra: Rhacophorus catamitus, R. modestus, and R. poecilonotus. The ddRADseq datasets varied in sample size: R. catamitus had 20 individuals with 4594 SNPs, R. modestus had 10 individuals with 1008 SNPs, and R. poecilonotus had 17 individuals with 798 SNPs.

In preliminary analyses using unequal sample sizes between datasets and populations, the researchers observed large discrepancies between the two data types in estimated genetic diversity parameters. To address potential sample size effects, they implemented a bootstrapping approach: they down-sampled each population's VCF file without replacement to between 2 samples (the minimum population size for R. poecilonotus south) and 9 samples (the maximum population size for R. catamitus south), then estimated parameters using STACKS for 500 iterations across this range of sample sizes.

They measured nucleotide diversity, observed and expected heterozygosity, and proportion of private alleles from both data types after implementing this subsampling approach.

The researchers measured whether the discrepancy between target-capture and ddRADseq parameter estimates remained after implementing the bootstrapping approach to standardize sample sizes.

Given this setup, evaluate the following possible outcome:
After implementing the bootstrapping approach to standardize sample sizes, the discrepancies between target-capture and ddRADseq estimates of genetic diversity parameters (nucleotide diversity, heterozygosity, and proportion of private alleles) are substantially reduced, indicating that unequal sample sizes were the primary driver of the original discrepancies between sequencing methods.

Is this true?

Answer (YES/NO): YES